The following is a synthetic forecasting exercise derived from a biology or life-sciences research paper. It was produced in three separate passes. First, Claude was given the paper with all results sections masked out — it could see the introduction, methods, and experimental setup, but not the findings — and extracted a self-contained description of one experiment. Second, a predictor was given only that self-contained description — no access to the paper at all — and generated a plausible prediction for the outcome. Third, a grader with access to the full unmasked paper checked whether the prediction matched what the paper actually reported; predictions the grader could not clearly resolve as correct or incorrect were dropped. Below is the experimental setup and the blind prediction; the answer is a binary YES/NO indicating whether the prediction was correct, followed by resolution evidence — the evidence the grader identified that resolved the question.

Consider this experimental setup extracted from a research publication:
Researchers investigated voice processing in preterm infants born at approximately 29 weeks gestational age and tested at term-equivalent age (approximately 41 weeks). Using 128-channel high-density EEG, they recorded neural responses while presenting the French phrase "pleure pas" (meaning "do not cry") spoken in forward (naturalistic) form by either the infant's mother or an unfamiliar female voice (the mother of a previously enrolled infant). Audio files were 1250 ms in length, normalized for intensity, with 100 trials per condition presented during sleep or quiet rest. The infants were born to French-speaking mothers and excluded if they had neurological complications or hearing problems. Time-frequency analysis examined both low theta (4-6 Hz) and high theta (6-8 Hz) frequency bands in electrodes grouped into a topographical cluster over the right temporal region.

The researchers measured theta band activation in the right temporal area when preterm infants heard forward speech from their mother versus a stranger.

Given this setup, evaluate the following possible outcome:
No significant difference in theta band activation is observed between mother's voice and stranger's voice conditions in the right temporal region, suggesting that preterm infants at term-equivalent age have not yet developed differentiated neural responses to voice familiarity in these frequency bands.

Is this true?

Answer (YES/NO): NO